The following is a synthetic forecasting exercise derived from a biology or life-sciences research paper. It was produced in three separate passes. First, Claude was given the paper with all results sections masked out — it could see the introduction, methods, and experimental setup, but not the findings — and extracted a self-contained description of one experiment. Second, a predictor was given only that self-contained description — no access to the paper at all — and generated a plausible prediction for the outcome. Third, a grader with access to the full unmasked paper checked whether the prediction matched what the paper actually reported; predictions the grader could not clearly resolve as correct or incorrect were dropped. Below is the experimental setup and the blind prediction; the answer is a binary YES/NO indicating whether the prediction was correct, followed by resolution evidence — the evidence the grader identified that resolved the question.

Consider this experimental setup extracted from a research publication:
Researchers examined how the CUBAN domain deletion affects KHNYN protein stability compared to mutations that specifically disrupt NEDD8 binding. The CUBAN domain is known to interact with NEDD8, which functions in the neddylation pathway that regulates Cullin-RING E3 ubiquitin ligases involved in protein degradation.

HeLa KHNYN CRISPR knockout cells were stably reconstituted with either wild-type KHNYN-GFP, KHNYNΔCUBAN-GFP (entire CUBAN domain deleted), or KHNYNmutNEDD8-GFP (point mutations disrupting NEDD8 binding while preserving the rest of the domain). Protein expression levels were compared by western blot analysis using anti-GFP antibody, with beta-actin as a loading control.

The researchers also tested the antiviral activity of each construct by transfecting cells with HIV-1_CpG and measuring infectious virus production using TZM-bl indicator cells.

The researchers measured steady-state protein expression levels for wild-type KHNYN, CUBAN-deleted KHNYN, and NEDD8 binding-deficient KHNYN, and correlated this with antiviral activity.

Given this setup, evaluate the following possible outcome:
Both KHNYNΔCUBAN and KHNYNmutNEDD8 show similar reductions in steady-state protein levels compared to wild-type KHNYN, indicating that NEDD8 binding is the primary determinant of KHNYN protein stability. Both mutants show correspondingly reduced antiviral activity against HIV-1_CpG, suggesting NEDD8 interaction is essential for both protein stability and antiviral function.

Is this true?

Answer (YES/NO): NO